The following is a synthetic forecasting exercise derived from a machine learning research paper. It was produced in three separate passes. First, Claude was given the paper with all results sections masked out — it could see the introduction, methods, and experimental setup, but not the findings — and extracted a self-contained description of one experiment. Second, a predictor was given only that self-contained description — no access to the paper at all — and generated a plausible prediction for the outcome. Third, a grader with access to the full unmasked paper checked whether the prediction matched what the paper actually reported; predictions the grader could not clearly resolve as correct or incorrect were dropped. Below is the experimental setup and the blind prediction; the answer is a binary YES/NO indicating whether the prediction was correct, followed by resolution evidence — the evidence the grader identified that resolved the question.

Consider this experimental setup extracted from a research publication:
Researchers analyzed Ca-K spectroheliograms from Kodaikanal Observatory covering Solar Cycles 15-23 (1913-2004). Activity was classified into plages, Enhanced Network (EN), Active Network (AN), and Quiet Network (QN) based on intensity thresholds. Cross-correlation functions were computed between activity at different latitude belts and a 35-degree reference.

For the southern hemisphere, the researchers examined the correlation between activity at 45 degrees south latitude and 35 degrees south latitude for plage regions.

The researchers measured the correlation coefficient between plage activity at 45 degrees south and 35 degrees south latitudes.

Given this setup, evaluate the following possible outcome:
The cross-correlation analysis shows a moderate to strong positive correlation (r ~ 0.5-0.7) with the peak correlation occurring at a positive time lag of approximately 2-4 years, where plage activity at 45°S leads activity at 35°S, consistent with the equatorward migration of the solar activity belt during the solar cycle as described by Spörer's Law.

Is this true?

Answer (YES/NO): NO